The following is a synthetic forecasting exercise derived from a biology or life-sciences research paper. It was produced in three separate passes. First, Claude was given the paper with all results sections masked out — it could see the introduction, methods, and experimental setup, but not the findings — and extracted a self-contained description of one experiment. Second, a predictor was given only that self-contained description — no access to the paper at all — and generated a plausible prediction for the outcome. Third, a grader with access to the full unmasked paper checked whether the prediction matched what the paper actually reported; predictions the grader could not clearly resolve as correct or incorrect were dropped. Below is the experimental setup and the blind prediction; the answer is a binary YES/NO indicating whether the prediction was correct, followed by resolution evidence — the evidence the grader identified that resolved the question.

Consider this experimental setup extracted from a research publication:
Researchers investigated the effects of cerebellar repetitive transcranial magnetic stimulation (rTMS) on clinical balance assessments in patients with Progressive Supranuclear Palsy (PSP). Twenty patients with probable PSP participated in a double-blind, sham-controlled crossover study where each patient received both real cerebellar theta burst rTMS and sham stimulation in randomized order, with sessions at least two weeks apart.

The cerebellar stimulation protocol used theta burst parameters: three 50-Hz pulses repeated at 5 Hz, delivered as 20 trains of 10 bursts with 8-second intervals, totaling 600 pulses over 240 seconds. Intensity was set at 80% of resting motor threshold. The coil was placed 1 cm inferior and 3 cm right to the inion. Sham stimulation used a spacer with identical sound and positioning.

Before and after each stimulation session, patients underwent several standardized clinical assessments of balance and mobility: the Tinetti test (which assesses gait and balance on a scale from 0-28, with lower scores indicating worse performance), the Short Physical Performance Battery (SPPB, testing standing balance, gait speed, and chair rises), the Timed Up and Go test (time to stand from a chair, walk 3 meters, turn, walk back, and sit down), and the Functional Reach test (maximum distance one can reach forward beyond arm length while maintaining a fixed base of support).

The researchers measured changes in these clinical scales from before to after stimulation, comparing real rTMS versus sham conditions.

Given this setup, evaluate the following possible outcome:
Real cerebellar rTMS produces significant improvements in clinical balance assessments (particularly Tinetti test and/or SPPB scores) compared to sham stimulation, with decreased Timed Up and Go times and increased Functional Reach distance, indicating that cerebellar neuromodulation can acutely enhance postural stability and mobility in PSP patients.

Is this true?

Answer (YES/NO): NO